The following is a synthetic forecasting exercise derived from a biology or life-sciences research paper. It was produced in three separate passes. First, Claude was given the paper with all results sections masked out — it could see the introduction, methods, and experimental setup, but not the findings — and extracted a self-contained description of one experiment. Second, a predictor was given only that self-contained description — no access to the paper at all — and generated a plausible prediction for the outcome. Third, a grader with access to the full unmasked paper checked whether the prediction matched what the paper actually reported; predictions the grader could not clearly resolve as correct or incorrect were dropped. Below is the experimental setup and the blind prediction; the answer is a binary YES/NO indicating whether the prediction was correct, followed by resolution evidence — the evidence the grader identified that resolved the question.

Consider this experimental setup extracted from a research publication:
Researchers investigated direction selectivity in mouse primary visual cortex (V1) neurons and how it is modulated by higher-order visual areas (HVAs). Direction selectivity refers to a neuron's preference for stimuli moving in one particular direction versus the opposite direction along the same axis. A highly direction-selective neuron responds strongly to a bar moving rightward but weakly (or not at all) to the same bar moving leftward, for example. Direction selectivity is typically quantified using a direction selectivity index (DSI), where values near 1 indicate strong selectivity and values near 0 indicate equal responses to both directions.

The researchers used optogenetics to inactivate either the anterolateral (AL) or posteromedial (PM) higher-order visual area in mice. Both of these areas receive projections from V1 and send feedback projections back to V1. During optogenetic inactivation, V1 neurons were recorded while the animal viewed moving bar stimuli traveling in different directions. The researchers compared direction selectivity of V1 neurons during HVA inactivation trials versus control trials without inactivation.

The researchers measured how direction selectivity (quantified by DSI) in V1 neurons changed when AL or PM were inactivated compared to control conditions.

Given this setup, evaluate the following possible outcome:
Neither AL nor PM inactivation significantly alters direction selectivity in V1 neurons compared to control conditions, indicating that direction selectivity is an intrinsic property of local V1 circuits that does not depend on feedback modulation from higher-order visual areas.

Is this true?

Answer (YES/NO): NO